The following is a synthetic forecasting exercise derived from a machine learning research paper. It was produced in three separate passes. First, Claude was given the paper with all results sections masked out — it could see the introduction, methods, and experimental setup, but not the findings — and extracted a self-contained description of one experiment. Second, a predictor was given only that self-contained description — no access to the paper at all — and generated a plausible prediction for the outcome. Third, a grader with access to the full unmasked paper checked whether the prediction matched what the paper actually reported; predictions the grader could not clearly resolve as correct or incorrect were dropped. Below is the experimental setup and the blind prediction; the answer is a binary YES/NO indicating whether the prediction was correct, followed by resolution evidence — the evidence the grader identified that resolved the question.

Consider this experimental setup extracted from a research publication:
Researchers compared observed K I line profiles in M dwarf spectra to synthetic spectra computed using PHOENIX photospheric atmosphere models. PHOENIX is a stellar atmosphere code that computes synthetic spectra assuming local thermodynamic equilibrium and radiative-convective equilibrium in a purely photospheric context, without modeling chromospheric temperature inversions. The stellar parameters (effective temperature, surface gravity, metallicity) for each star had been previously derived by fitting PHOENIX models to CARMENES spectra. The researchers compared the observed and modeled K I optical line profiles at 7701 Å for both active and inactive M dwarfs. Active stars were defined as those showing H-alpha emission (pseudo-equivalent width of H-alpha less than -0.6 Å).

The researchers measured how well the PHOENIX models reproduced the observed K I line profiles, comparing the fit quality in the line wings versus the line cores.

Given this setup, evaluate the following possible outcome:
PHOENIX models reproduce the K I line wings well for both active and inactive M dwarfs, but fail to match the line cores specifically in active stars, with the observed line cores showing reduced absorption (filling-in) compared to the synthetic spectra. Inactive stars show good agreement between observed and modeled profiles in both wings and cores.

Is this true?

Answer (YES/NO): NO